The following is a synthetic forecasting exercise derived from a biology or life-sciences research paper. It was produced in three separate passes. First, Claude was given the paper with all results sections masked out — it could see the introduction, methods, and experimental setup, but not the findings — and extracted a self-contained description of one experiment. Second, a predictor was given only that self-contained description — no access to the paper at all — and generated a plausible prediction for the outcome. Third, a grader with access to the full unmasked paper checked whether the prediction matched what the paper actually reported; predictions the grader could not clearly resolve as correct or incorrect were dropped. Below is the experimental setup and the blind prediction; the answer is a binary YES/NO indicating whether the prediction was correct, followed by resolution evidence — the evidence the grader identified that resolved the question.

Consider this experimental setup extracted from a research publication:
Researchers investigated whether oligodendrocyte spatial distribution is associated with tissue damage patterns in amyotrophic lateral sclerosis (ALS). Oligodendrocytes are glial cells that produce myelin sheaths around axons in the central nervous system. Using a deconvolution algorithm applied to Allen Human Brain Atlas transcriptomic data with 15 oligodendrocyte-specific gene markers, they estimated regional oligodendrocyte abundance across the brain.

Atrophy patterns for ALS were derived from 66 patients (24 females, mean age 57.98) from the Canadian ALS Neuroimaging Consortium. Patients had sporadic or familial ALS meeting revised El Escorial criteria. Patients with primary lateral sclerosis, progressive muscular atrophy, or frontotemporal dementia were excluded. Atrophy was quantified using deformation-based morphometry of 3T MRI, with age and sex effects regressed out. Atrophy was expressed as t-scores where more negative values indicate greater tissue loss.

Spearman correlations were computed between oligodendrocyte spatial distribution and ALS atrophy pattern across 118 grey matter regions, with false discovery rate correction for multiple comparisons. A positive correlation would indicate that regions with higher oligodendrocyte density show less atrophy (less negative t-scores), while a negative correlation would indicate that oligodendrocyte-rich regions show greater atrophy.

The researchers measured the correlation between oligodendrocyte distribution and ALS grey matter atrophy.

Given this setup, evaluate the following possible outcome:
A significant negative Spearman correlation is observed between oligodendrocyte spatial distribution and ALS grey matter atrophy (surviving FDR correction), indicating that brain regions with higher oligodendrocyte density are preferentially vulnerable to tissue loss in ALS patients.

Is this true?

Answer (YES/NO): NO